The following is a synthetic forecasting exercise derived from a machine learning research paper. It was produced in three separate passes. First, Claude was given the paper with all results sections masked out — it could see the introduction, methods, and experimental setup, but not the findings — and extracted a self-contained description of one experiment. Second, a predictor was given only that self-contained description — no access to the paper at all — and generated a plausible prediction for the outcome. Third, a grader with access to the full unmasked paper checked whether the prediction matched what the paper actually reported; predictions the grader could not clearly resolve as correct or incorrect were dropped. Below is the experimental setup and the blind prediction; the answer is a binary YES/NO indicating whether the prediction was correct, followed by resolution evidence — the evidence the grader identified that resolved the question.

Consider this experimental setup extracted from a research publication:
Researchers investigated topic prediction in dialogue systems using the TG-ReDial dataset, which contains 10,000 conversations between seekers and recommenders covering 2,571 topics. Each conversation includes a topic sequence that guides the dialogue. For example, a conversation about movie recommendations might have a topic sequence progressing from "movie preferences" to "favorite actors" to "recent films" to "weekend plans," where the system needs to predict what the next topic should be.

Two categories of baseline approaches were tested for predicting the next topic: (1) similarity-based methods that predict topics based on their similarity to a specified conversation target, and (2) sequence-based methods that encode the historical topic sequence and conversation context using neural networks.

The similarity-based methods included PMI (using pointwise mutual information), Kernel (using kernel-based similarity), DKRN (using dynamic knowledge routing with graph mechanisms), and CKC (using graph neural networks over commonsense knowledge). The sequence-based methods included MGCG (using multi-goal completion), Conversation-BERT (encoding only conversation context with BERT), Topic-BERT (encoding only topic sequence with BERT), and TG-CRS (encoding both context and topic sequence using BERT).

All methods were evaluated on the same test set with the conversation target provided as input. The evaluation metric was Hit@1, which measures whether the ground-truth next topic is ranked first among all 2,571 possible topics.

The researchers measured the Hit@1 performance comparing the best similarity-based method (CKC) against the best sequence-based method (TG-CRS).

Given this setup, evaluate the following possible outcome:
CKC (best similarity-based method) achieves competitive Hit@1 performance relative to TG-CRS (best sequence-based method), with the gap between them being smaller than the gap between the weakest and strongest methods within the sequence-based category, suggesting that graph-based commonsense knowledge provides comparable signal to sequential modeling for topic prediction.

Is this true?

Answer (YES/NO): YES